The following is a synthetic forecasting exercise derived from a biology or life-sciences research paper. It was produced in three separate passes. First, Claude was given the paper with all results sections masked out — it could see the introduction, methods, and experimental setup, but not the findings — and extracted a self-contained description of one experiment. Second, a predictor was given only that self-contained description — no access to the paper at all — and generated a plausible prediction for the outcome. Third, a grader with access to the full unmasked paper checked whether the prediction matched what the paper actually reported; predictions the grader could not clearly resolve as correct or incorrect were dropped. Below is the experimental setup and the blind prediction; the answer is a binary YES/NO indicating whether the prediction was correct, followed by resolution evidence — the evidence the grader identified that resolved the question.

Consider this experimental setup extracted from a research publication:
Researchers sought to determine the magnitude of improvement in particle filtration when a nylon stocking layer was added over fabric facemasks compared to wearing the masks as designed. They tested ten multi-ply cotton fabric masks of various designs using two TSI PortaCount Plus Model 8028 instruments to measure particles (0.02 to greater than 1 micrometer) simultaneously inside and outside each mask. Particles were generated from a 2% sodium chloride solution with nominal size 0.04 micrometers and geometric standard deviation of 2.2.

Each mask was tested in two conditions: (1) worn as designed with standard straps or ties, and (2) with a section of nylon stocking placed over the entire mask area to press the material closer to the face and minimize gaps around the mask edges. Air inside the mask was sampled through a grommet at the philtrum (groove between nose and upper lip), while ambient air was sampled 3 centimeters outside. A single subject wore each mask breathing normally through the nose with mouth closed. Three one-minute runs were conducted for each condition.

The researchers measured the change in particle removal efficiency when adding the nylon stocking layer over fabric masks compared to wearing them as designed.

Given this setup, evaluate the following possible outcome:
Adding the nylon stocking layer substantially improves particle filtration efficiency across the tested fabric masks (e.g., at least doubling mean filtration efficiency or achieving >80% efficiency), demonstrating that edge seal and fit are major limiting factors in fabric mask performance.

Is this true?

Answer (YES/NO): NO